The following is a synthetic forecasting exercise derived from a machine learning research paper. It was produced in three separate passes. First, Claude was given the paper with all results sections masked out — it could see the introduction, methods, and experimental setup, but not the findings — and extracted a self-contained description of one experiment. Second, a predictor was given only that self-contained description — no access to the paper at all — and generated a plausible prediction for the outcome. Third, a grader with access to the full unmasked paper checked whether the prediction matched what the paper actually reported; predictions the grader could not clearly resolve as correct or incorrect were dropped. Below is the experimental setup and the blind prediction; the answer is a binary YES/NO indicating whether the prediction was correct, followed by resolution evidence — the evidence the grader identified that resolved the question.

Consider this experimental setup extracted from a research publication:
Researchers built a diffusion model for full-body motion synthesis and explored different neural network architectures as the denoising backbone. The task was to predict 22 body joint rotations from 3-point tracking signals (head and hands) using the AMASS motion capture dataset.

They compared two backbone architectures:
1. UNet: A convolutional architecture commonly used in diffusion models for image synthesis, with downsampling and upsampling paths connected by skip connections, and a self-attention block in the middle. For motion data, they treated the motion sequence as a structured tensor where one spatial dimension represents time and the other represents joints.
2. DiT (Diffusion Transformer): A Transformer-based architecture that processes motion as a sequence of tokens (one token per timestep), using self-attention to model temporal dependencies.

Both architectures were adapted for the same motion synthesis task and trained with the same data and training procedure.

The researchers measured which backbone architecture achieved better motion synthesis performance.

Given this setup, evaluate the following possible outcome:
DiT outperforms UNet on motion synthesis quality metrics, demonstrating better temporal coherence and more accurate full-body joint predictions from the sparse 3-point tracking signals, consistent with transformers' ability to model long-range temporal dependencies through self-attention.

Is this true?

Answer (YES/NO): NO